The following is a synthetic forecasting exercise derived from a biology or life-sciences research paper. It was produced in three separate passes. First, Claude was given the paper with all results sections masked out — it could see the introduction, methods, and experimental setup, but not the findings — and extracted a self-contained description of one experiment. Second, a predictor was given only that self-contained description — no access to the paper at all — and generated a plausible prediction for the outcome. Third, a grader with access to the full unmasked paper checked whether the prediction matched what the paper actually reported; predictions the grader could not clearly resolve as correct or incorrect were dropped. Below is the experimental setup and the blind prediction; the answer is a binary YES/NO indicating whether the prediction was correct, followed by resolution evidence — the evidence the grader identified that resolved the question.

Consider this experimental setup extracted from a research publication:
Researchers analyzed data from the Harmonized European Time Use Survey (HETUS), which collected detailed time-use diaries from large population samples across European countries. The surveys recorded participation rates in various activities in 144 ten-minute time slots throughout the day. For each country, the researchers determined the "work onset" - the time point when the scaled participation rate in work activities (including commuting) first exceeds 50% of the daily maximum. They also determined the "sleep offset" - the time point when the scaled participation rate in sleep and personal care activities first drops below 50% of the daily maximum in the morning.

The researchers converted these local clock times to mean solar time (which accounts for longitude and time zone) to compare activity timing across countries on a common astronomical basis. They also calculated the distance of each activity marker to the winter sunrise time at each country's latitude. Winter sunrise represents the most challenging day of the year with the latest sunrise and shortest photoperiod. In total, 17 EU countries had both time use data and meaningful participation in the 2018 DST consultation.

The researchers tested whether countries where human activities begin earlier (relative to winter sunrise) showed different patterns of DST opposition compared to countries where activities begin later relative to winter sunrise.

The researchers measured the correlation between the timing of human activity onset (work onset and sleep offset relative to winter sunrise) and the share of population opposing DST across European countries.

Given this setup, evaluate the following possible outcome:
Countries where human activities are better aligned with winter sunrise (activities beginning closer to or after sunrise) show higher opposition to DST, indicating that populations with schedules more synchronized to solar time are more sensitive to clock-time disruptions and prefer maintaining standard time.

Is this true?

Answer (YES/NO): NO